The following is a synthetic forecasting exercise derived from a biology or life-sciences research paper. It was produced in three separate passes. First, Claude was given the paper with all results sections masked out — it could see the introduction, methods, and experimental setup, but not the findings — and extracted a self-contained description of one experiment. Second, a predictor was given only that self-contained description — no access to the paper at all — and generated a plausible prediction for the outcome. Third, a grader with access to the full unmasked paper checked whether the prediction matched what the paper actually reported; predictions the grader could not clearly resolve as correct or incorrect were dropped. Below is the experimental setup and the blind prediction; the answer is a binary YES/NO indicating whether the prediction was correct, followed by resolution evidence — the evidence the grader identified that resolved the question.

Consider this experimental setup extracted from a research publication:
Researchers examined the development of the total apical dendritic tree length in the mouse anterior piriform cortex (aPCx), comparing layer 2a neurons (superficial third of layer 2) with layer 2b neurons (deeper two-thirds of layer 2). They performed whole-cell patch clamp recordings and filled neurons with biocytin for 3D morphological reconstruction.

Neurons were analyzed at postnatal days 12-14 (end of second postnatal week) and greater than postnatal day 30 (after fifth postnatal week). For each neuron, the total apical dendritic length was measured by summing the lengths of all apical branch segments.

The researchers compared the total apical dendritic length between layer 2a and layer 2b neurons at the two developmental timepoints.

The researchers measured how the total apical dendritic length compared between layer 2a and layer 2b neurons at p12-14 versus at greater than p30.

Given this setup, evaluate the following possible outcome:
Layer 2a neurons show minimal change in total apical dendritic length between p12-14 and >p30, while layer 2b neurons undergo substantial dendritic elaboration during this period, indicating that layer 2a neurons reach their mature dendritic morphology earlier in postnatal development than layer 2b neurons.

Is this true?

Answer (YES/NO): NO